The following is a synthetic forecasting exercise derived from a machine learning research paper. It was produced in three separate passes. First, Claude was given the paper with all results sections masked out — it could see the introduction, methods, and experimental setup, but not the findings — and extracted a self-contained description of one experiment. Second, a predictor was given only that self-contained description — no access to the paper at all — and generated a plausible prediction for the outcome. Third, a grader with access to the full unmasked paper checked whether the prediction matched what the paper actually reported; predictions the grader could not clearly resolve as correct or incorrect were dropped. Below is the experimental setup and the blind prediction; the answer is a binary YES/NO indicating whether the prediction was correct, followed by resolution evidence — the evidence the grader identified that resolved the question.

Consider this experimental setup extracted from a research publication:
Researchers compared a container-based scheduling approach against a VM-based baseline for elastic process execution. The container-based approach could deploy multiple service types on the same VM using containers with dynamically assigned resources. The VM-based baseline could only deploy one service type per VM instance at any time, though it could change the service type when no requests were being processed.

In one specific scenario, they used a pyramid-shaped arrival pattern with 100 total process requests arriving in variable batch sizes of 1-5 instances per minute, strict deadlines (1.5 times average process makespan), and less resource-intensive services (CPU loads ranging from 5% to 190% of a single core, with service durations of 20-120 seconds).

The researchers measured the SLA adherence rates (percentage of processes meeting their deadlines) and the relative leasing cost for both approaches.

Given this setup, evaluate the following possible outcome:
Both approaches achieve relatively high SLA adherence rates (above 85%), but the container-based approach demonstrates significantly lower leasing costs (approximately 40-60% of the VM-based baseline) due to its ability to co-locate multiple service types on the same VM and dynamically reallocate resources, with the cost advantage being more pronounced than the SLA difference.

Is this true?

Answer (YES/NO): YES